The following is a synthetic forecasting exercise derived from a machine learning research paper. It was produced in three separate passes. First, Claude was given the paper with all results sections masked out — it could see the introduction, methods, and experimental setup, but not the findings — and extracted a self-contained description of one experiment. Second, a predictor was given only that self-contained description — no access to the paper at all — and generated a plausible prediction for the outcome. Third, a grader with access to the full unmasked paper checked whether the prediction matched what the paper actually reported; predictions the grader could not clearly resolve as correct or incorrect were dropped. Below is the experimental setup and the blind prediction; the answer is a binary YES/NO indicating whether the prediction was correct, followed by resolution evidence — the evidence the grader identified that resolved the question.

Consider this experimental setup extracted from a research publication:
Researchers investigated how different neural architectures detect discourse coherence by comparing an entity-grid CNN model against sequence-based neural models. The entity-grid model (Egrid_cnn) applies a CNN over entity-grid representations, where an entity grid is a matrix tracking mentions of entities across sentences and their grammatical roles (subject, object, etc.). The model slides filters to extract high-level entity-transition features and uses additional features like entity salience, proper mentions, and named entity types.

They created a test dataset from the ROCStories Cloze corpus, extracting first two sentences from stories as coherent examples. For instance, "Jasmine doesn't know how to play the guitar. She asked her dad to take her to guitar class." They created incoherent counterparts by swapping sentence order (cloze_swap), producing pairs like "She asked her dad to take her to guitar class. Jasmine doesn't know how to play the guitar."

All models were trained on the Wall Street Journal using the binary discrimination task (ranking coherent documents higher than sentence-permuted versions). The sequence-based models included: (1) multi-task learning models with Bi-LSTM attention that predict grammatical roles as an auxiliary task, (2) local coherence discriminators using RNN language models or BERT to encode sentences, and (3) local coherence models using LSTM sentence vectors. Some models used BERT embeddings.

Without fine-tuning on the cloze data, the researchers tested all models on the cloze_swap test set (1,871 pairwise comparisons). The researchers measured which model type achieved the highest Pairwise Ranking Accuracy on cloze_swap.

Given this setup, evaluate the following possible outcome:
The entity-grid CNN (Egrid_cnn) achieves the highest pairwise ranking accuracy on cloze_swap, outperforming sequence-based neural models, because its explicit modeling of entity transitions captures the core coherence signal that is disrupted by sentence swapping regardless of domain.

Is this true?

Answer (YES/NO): YES